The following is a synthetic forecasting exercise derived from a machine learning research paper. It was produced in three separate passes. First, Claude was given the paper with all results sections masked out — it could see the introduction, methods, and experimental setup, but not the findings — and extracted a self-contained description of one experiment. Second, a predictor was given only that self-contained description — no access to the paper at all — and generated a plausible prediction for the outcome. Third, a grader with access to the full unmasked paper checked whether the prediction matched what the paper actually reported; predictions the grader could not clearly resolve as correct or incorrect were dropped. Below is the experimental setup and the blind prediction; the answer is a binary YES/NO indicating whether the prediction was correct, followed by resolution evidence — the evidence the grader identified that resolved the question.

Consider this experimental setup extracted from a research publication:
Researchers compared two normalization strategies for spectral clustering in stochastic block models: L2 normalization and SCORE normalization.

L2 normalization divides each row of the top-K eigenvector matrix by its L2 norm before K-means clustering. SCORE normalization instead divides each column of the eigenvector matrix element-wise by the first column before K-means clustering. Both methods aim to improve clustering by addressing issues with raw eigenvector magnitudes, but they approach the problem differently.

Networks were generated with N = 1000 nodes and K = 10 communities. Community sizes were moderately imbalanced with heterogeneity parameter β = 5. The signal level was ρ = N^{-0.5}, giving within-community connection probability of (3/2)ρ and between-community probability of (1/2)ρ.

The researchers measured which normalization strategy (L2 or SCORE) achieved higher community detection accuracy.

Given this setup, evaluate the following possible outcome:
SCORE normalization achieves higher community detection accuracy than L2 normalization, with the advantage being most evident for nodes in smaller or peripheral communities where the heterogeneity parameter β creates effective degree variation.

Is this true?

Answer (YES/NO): NO